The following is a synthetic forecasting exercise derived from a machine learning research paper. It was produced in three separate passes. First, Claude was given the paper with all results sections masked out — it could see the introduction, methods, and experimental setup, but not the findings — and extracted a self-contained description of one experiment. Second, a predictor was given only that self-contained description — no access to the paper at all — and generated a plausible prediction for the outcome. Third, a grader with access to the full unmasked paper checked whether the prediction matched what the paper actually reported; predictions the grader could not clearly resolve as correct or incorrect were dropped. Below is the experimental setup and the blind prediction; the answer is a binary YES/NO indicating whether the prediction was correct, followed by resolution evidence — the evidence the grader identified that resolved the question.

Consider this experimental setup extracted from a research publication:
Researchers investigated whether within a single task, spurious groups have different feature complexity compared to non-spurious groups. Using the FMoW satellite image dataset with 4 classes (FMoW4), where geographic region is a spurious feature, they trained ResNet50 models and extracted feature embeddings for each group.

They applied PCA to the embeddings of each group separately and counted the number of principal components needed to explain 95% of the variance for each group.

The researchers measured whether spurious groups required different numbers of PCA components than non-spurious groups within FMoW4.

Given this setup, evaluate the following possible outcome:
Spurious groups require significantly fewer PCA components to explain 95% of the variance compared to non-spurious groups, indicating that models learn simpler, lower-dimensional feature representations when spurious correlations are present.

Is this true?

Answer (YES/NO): YES